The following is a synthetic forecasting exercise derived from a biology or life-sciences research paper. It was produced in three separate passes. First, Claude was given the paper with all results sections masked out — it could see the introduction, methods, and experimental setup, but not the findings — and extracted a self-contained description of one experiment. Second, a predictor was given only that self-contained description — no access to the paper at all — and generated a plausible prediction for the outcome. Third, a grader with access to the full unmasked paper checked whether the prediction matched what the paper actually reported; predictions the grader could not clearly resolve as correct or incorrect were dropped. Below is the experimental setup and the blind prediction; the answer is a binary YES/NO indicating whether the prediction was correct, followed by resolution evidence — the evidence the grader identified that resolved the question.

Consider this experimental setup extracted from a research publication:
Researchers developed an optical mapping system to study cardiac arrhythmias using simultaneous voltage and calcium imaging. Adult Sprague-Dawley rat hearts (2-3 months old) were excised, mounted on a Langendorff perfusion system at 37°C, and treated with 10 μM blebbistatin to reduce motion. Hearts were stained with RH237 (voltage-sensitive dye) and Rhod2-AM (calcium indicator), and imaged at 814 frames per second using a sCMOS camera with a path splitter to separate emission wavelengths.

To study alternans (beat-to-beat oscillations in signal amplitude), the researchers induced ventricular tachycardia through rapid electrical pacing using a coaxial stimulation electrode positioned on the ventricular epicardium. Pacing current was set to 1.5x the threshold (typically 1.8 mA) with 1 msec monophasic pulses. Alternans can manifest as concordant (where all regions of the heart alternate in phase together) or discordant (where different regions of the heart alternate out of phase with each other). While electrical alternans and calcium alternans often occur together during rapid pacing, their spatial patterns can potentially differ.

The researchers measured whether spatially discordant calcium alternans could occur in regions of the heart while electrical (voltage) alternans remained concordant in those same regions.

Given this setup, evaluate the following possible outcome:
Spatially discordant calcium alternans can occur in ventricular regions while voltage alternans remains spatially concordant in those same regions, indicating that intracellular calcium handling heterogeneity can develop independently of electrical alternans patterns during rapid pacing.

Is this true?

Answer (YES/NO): YES